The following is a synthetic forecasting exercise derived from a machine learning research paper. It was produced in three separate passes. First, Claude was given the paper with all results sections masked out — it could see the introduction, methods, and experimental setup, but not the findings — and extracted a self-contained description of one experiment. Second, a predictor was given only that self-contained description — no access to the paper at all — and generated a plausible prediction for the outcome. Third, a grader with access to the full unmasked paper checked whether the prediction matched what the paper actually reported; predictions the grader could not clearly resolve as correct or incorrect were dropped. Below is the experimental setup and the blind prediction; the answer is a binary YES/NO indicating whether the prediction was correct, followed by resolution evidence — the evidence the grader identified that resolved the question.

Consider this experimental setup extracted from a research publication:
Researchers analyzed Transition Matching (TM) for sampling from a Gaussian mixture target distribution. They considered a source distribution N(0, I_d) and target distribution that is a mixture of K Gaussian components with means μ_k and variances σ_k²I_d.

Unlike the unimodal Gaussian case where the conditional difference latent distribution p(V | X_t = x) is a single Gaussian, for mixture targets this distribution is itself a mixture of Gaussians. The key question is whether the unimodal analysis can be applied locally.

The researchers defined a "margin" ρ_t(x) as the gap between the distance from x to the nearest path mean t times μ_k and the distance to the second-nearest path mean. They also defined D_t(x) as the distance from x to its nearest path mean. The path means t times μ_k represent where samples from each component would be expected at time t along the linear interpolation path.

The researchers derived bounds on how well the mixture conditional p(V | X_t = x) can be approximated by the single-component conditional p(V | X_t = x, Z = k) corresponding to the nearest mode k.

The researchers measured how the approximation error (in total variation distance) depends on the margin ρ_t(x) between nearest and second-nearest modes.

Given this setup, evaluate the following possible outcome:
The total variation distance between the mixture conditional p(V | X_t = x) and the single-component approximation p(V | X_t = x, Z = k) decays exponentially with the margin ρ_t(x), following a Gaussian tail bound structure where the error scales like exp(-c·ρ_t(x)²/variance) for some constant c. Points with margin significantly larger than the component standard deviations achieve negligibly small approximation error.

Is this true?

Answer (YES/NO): YES